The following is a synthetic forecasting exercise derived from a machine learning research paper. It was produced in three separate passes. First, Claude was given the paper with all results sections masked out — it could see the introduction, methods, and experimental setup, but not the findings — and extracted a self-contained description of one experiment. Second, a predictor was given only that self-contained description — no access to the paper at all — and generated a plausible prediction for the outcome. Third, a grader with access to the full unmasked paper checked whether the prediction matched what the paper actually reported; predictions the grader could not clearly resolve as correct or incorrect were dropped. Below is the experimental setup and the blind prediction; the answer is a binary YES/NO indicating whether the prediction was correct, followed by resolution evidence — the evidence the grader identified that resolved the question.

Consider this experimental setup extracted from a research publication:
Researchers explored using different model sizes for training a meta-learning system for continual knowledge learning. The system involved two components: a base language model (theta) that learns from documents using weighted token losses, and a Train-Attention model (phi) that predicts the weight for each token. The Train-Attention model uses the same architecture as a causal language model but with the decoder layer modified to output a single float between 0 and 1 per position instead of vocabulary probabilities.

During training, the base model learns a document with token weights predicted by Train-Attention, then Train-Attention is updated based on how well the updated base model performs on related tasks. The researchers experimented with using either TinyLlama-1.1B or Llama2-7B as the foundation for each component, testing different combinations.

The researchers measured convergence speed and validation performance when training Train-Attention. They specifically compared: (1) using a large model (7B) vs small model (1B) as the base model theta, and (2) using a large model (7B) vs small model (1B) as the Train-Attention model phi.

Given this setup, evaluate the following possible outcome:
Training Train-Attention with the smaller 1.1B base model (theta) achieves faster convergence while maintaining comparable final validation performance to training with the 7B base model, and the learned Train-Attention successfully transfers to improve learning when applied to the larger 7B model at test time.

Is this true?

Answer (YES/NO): NO